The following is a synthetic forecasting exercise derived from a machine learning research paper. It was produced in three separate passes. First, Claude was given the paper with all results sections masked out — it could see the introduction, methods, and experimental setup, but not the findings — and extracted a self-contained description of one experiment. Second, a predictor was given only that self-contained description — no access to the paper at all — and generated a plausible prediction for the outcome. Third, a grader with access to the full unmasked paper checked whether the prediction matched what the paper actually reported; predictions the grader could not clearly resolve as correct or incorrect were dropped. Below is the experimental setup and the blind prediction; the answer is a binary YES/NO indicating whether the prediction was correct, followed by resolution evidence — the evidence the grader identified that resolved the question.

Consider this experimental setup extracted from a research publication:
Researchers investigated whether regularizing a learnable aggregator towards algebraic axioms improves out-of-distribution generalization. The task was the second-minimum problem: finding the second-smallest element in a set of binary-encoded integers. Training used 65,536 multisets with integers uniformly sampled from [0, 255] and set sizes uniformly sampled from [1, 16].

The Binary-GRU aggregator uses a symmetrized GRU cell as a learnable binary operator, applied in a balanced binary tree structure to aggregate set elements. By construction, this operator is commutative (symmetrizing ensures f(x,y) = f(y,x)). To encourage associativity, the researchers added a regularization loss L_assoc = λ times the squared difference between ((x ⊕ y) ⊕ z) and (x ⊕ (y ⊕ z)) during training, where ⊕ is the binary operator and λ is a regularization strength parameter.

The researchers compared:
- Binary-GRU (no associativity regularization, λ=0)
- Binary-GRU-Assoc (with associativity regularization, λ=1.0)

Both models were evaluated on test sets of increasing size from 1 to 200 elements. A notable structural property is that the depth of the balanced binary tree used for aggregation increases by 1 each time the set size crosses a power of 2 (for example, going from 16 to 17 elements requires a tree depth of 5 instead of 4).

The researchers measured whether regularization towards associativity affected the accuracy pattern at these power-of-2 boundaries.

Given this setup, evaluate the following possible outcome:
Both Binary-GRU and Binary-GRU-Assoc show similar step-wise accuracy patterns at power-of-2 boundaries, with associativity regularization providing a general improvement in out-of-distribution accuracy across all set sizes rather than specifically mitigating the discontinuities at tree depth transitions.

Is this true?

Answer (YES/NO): NO